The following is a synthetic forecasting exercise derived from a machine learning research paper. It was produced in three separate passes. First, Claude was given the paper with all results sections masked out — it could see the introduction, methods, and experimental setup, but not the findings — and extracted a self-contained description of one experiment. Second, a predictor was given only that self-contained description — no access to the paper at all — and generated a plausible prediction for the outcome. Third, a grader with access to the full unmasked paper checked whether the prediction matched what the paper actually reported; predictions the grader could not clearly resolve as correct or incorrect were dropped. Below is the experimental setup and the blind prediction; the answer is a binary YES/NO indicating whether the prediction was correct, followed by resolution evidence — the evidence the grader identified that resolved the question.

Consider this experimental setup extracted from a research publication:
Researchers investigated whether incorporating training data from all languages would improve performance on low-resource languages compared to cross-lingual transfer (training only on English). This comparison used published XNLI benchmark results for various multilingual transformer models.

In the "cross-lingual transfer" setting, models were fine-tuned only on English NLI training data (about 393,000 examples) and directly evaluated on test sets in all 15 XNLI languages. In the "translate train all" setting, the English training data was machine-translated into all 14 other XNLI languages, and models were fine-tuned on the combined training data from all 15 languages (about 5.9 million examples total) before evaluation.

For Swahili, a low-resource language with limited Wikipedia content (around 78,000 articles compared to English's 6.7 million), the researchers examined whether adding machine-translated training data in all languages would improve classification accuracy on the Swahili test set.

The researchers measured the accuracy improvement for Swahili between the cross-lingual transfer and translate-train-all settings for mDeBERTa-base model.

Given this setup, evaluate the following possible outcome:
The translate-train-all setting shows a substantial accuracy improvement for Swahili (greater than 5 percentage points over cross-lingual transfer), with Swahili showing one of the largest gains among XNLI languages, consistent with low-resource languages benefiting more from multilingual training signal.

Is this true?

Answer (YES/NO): NO